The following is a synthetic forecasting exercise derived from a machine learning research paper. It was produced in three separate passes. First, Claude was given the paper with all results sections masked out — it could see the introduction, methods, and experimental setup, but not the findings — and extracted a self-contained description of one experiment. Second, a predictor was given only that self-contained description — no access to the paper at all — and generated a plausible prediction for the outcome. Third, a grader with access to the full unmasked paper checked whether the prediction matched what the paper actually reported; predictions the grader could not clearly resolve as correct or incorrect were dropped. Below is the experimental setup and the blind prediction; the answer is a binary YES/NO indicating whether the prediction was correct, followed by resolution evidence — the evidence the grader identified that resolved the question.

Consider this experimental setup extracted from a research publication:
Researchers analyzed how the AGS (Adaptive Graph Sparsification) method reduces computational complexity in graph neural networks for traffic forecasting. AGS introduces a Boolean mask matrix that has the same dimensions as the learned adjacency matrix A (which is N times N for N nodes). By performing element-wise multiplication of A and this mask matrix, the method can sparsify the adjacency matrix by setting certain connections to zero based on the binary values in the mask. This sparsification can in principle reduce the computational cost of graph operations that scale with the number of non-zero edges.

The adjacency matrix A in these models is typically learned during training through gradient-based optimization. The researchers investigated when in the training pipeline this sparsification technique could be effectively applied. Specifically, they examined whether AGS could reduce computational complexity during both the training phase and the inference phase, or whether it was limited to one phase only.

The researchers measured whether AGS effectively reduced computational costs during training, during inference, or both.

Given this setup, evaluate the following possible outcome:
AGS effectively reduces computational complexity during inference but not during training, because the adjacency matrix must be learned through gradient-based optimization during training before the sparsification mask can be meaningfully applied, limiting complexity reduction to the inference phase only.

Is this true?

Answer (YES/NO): NO